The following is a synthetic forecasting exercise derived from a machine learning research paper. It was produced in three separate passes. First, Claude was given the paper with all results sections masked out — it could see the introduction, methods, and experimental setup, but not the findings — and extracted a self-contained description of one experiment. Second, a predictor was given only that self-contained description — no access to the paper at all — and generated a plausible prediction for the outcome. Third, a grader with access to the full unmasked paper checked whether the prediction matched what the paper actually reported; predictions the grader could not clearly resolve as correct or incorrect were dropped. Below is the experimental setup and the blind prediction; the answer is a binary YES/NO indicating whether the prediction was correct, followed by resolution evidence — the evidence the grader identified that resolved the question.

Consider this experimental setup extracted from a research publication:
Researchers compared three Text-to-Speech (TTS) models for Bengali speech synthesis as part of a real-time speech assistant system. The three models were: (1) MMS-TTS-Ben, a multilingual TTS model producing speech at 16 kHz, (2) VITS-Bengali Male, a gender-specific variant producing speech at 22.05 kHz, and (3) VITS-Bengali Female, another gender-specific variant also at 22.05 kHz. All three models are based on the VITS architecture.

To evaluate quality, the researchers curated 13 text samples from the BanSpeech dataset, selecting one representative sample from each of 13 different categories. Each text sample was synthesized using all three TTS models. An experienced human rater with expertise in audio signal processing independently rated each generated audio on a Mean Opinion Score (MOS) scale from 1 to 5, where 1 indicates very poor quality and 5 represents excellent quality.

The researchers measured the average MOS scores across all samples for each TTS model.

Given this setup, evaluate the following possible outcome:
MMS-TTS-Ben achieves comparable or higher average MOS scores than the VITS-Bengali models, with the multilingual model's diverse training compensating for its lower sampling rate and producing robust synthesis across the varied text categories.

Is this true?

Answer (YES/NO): NO